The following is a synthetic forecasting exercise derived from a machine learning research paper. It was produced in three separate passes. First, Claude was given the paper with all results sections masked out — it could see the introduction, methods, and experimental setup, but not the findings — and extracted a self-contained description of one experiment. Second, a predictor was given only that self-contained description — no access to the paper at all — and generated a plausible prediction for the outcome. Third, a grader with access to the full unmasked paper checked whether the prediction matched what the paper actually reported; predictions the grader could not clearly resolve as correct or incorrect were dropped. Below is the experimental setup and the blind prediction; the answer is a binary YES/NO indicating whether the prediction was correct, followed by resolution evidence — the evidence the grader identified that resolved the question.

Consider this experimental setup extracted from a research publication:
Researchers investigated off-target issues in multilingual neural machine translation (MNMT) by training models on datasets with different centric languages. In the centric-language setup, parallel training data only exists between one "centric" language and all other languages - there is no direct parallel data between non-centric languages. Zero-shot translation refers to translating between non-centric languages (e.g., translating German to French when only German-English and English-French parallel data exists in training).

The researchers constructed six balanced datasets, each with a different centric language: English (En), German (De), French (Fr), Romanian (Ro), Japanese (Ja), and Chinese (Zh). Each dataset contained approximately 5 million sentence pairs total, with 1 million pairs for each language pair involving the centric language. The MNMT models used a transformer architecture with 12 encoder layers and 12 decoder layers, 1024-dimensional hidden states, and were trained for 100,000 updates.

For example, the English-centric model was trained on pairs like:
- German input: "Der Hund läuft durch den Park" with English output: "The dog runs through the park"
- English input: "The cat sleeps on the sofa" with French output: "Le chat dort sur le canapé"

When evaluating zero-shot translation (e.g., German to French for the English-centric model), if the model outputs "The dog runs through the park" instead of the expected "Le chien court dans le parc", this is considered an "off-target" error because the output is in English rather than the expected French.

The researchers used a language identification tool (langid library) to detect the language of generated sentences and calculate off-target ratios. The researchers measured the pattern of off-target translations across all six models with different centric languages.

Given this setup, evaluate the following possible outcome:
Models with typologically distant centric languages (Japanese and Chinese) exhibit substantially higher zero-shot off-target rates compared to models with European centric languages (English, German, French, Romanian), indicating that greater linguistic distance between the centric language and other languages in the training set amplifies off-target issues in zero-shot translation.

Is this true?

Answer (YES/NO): NO